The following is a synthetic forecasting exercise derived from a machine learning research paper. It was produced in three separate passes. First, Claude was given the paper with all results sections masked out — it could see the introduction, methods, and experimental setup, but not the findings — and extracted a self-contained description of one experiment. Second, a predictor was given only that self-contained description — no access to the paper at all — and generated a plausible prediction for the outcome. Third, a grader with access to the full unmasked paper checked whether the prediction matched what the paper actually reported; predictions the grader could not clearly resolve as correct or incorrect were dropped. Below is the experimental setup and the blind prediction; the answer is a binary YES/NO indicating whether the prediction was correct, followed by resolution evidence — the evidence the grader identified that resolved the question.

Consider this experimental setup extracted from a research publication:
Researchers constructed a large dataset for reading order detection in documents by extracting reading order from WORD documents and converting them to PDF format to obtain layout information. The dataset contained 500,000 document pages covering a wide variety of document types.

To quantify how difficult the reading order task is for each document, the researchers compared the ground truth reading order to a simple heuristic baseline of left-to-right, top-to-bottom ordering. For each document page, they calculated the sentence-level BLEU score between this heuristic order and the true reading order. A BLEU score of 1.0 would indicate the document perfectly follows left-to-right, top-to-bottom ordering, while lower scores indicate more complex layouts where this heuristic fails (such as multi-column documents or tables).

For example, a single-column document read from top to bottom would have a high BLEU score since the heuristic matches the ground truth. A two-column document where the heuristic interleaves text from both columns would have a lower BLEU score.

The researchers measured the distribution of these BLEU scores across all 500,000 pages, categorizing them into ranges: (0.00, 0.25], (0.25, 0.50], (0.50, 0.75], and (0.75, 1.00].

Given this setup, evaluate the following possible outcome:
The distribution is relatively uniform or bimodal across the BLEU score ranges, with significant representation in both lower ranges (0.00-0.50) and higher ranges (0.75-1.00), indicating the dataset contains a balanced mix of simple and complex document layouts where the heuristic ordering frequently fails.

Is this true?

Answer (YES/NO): NO